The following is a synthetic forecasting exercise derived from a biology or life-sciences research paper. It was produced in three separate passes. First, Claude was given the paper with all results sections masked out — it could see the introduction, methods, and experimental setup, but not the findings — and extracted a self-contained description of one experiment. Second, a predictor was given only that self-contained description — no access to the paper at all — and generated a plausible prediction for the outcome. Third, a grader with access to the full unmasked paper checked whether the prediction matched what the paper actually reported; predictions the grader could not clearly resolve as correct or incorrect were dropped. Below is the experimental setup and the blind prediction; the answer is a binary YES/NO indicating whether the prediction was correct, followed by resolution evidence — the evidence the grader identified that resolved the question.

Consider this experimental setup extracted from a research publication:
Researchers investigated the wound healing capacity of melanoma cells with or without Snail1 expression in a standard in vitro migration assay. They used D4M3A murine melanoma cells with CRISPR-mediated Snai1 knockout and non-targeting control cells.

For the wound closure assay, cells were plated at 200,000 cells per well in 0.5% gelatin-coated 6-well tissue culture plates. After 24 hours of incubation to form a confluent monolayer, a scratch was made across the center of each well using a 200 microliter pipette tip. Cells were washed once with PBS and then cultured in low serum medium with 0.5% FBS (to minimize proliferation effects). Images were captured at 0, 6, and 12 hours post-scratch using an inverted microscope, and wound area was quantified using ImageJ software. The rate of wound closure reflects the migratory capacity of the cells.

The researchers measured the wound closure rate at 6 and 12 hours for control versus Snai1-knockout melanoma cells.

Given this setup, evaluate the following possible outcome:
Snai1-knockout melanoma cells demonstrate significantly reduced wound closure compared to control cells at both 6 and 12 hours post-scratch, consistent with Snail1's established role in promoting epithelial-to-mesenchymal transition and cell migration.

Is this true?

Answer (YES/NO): NO